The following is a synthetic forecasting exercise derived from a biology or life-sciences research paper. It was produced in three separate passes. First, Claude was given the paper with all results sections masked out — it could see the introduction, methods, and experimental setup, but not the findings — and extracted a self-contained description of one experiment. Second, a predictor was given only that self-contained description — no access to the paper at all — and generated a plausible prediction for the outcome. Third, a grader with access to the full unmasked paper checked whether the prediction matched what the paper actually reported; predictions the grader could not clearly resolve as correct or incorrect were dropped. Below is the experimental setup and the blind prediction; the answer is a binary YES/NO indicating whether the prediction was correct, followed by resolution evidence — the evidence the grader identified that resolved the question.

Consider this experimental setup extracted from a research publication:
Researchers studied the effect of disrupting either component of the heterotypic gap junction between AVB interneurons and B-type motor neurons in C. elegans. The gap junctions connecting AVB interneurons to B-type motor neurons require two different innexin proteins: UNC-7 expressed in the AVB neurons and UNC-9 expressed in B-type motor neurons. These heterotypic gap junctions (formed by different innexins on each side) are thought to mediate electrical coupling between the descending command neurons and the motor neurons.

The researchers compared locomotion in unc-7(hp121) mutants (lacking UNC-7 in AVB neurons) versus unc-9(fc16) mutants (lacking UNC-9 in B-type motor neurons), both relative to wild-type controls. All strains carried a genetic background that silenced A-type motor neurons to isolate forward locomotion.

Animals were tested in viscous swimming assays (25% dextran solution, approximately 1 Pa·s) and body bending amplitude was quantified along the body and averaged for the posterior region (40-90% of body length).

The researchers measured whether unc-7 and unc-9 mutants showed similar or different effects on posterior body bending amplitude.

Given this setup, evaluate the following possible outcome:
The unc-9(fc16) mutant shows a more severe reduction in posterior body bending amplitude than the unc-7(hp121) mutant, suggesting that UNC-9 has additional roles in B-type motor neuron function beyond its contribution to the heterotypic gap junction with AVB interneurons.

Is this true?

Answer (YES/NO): NO